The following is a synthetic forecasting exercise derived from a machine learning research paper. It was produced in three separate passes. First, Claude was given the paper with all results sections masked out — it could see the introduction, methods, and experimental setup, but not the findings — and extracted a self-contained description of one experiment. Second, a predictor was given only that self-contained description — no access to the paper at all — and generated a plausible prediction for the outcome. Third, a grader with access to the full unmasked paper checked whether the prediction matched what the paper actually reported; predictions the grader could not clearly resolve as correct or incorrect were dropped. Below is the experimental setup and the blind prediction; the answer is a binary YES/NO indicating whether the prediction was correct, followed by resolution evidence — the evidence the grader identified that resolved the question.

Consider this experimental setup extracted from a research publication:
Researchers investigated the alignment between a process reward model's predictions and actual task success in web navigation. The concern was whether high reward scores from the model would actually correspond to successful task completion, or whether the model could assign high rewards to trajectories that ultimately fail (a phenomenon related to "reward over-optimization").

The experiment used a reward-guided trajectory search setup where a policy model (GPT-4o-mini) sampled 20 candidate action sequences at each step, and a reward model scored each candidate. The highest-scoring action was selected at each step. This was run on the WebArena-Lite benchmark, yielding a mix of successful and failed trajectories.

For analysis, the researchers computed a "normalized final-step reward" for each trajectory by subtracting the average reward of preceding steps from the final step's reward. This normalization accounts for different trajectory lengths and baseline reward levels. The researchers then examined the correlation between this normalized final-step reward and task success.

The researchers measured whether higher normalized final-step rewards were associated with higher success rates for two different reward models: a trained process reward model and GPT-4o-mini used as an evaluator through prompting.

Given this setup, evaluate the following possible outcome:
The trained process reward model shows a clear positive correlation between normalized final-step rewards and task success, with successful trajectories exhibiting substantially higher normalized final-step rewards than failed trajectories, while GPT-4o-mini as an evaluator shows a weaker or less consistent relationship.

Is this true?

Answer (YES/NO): YES